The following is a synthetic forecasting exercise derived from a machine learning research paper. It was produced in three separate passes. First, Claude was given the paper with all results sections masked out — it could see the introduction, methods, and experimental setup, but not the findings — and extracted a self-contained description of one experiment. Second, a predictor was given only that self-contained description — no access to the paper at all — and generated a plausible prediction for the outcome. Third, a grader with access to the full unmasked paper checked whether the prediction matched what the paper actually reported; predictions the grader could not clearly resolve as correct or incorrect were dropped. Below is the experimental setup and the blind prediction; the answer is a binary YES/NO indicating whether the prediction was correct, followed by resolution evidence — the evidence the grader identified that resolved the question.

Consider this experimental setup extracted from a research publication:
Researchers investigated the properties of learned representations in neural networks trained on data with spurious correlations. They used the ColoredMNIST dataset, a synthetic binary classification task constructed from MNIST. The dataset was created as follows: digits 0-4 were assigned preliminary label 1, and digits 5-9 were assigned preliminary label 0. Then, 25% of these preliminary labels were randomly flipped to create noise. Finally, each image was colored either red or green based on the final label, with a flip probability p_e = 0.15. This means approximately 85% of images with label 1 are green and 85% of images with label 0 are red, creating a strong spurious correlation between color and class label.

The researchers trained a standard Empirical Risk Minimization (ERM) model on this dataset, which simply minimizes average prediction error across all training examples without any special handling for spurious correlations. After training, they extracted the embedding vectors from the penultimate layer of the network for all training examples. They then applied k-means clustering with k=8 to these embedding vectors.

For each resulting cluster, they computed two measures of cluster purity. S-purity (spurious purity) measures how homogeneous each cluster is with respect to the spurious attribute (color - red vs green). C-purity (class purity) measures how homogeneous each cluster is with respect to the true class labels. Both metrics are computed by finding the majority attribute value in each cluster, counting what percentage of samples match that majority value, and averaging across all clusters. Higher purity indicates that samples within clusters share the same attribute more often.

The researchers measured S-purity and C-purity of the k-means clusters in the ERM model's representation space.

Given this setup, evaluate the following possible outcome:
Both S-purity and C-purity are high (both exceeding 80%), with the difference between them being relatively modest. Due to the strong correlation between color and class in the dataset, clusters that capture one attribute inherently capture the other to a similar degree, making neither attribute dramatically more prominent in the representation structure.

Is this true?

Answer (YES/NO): NO